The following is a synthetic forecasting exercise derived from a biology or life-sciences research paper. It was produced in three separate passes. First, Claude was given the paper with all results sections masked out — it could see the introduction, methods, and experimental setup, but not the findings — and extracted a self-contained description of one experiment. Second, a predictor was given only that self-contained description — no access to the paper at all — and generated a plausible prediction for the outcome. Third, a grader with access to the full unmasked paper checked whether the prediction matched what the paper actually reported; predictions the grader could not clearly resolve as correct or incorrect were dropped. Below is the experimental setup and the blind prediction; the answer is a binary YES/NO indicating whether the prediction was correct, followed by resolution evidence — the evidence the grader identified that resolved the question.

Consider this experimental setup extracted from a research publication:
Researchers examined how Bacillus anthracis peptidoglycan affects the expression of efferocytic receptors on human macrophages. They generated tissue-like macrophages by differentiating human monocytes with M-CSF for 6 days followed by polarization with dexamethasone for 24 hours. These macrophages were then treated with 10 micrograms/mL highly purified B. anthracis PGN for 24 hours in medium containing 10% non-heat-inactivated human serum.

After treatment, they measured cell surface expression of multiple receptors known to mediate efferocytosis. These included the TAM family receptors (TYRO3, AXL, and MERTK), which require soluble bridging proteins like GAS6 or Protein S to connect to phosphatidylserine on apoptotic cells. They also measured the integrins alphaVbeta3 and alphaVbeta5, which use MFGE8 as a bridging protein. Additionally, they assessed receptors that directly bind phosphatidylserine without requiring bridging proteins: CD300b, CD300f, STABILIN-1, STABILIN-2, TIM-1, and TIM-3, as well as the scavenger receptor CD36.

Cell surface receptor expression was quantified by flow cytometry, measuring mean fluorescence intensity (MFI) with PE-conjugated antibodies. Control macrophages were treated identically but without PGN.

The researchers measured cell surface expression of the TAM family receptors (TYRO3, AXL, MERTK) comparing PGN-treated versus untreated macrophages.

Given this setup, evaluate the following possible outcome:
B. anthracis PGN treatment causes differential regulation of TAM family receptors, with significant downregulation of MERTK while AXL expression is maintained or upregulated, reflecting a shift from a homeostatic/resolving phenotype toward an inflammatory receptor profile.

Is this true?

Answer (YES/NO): NO